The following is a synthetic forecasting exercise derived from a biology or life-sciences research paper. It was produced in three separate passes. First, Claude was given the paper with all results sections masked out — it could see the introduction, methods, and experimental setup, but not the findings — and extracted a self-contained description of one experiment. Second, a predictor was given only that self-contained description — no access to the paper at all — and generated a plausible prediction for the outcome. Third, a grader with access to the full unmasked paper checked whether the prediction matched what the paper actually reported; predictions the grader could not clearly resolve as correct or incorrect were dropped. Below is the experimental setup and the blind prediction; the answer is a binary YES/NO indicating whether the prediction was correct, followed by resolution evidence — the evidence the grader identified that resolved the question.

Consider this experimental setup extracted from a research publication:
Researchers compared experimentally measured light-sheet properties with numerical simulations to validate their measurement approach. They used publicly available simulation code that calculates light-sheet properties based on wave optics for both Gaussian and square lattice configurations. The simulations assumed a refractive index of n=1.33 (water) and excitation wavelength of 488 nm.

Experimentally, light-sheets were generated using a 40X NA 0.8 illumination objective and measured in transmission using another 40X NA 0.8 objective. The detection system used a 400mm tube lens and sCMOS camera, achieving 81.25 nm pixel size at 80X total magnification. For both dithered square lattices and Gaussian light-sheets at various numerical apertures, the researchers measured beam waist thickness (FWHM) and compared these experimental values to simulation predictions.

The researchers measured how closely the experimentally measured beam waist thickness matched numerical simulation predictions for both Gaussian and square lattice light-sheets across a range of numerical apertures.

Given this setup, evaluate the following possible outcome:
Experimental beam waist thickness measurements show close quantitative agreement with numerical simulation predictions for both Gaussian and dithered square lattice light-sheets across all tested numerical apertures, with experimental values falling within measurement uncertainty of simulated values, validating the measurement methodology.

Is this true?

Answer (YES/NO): YES